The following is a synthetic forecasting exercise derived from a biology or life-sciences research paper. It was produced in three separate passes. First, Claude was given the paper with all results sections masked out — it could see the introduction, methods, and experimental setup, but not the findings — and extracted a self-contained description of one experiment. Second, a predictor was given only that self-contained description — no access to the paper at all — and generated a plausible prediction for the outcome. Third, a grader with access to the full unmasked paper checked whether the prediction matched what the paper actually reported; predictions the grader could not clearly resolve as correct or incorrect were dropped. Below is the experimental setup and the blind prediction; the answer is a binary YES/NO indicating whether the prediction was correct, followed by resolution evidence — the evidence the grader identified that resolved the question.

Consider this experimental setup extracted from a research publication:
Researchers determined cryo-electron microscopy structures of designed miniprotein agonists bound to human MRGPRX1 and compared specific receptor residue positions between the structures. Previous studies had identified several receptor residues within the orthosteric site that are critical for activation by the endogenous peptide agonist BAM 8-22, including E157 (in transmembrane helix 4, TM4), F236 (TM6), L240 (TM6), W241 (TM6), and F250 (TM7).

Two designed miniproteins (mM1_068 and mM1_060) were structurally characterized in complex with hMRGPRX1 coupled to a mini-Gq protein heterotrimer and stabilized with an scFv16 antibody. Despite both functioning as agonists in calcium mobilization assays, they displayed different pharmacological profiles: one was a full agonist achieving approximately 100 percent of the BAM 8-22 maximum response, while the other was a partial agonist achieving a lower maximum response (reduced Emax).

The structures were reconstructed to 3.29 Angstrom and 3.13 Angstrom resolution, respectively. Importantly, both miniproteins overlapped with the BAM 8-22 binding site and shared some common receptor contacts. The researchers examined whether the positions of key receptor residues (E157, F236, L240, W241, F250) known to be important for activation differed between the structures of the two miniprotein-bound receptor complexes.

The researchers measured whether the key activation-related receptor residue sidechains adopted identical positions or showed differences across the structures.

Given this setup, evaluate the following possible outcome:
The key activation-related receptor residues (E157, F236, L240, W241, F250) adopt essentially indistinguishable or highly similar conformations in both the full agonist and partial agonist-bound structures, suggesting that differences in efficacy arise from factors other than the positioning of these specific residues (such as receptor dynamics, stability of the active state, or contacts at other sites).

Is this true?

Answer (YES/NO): NO